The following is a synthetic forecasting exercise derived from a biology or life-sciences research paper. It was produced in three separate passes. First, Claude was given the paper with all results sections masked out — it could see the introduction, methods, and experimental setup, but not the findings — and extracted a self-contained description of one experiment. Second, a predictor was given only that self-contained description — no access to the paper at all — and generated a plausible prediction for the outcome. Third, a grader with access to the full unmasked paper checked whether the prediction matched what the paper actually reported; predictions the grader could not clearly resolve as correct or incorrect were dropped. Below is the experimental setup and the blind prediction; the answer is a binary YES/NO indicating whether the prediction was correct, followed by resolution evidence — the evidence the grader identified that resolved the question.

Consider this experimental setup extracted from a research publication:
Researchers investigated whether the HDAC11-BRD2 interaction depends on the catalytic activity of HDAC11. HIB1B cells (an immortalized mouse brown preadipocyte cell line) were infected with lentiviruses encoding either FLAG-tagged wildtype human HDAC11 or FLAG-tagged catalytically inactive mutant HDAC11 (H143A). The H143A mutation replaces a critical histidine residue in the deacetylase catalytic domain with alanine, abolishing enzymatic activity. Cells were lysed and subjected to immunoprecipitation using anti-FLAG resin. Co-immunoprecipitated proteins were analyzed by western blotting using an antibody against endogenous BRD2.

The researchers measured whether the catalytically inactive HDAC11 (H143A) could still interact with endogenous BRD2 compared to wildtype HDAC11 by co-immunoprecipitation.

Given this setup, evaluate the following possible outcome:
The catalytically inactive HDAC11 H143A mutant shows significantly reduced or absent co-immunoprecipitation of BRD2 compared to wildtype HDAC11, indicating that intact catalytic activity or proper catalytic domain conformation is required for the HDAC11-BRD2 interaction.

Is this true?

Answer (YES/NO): NO